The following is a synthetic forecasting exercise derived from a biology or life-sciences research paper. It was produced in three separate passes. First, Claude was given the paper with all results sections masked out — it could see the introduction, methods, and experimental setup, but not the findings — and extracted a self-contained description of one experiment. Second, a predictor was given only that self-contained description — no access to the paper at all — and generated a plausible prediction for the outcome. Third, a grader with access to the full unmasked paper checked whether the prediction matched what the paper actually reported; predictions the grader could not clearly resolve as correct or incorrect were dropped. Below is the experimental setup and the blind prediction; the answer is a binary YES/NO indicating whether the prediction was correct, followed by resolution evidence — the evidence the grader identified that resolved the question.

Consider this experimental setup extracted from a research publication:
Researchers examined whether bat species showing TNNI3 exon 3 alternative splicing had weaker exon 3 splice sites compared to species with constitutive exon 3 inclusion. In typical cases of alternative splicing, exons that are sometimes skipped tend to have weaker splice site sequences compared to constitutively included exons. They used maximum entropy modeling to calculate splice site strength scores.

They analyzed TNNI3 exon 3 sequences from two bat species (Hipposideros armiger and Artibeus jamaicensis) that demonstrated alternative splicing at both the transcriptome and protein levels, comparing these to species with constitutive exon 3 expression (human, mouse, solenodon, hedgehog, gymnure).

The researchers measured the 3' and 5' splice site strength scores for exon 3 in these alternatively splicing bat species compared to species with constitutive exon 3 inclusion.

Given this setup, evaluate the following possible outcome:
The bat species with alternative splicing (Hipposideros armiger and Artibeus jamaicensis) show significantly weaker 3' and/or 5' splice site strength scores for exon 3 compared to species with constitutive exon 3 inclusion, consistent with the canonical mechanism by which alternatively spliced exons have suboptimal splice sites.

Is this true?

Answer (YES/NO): NO